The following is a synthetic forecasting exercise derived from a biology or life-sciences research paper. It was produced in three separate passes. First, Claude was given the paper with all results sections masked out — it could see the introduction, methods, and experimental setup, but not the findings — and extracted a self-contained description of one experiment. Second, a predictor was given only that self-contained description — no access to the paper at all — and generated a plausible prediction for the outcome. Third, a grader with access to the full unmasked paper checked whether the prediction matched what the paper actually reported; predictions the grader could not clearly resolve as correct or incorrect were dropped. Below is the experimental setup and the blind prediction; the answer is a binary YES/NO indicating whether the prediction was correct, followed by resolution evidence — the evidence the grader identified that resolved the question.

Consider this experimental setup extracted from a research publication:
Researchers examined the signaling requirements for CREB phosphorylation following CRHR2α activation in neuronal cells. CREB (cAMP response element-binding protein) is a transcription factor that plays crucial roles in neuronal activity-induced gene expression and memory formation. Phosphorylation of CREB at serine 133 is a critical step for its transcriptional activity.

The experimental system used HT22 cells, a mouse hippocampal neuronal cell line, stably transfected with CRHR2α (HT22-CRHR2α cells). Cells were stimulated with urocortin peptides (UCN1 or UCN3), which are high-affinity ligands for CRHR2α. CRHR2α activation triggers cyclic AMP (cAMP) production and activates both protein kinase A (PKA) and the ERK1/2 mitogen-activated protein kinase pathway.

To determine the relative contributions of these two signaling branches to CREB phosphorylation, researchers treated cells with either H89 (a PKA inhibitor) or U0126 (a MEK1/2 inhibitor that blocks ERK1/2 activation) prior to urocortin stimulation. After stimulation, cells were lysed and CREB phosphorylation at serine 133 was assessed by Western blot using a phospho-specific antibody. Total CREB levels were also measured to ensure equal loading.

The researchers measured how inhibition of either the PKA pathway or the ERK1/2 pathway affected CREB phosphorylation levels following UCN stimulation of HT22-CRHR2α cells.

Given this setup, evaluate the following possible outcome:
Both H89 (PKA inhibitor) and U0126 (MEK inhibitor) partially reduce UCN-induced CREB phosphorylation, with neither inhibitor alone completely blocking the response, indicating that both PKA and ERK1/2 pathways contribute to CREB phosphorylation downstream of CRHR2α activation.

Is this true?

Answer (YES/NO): YES